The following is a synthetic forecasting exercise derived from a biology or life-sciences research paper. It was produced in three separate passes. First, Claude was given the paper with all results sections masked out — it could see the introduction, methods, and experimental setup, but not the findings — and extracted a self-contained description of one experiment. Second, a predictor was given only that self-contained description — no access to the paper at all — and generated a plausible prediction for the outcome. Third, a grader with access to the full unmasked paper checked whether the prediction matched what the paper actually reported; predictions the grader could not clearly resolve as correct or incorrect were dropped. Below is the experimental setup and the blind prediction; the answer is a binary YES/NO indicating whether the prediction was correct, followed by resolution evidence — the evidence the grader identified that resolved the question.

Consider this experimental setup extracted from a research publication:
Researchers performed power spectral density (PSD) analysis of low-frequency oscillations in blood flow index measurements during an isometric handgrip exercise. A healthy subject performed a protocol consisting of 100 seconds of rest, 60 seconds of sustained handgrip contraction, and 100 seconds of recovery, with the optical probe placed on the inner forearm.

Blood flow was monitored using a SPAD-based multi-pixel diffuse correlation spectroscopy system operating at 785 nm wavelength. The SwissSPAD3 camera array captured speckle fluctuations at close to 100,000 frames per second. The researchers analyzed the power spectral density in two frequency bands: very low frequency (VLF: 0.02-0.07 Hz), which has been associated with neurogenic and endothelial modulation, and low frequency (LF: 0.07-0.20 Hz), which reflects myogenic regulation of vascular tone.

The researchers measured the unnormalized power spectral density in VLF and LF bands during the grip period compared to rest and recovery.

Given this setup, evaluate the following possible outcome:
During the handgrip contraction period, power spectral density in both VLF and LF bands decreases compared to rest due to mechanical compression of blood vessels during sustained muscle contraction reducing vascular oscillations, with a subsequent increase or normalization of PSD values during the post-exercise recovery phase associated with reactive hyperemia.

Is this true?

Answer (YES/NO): NO